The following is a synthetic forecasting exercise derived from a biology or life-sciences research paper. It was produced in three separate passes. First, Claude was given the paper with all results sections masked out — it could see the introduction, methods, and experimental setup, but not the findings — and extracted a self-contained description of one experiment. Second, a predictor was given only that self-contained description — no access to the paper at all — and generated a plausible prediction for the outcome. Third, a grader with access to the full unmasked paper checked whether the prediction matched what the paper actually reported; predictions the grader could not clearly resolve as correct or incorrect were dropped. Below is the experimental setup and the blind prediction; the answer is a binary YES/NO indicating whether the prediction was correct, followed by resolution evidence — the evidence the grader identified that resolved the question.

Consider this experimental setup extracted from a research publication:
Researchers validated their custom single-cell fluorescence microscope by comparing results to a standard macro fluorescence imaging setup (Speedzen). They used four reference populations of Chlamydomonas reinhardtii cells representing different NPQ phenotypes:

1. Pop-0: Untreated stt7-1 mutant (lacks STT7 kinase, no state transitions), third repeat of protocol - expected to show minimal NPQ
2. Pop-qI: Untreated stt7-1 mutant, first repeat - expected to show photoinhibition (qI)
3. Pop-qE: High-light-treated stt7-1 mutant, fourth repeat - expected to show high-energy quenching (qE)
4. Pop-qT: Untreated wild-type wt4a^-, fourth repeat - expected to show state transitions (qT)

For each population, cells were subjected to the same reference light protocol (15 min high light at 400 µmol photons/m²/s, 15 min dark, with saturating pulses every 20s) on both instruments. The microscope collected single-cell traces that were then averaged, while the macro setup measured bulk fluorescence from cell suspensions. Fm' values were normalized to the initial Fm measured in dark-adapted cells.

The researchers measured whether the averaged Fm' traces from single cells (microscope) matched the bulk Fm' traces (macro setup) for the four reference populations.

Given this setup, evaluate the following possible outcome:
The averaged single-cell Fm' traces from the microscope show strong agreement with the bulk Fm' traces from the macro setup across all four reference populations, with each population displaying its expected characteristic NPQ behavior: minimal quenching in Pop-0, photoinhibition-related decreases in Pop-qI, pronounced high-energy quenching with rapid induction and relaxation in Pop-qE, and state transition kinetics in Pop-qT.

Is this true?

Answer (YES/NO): YES